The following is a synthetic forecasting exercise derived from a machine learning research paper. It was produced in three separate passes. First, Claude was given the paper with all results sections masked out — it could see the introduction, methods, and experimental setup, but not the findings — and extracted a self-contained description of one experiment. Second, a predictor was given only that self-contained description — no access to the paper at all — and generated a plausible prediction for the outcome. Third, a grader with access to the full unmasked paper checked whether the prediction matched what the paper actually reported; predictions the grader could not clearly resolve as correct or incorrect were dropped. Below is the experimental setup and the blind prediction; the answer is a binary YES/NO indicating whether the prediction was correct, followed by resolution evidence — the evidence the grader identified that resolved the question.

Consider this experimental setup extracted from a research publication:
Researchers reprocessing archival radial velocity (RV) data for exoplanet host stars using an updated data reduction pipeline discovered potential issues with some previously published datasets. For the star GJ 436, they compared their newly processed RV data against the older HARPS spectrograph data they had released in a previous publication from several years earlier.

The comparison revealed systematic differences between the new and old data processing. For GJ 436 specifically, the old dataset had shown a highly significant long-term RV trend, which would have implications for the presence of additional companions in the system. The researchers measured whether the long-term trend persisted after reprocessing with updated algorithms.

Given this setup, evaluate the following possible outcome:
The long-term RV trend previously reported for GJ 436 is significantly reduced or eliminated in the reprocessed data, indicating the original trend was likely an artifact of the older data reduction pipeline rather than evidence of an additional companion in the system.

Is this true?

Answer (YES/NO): YES